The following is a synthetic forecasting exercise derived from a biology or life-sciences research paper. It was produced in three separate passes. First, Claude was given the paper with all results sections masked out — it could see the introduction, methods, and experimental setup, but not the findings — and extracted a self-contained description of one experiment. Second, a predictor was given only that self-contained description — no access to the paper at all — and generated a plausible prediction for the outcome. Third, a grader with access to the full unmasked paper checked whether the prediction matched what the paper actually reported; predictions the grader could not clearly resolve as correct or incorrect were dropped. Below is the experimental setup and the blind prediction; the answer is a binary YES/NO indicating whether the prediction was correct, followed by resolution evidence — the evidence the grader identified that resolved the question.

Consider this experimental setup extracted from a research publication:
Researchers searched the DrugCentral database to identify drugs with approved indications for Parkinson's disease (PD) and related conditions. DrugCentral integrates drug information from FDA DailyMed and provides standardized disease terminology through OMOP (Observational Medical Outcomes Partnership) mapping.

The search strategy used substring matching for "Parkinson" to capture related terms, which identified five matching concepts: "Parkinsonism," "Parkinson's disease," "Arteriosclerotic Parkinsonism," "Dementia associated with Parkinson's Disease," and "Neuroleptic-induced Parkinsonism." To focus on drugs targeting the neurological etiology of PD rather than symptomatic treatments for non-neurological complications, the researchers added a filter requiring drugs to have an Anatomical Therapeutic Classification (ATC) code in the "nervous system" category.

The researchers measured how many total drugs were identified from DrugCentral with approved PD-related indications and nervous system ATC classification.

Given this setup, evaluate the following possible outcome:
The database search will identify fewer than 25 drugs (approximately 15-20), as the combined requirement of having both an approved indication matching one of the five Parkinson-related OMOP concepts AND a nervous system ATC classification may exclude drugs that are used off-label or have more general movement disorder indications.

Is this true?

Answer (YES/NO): NO